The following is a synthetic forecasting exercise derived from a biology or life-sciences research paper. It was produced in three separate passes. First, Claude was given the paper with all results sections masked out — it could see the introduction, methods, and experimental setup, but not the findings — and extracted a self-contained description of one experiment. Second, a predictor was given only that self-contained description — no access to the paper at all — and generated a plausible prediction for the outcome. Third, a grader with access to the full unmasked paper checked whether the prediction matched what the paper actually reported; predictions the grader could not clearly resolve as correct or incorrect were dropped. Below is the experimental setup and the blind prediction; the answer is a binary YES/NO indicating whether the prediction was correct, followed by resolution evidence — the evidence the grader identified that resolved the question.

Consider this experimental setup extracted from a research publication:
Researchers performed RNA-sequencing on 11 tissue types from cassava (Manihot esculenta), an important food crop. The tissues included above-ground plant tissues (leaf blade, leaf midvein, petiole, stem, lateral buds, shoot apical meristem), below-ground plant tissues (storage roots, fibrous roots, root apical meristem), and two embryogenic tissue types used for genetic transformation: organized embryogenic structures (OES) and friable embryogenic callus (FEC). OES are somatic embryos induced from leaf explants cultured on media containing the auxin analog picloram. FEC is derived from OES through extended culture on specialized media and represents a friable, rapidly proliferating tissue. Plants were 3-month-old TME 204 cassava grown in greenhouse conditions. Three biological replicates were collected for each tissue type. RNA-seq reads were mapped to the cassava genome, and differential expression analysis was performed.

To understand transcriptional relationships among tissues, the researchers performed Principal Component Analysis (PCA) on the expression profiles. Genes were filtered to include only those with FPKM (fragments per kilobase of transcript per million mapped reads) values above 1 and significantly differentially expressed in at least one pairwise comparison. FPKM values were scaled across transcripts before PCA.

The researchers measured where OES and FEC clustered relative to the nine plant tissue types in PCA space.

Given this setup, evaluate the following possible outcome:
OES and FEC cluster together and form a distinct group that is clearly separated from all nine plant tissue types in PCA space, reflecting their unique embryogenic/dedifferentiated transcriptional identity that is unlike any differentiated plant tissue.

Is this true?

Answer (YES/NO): YES